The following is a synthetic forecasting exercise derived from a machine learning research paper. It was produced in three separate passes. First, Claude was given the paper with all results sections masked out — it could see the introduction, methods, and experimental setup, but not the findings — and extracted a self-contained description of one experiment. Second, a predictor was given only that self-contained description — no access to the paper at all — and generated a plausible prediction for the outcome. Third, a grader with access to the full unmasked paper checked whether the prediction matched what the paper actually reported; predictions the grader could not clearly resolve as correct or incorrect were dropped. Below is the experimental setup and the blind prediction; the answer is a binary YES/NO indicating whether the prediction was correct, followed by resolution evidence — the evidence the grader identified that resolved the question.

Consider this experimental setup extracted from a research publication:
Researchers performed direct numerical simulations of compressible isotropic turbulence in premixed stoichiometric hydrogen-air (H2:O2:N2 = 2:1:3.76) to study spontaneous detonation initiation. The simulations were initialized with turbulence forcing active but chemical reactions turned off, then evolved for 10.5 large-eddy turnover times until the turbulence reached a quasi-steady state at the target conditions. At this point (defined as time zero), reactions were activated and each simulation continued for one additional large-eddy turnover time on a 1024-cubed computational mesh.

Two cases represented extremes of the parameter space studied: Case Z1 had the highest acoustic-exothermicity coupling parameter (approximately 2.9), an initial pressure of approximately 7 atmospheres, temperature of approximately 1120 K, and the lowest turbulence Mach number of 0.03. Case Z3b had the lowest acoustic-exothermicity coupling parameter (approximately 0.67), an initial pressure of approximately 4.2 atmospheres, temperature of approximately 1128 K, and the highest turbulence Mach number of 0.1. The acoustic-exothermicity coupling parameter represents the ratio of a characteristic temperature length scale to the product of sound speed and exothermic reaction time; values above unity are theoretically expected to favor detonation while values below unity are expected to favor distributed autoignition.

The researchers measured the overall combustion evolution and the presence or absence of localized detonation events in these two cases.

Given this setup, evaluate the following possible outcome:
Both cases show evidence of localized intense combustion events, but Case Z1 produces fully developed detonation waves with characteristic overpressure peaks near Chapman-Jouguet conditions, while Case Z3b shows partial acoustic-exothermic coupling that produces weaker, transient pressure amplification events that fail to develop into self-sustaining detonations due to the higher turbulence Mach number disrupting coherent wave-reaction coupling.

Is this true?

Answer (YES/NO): NO